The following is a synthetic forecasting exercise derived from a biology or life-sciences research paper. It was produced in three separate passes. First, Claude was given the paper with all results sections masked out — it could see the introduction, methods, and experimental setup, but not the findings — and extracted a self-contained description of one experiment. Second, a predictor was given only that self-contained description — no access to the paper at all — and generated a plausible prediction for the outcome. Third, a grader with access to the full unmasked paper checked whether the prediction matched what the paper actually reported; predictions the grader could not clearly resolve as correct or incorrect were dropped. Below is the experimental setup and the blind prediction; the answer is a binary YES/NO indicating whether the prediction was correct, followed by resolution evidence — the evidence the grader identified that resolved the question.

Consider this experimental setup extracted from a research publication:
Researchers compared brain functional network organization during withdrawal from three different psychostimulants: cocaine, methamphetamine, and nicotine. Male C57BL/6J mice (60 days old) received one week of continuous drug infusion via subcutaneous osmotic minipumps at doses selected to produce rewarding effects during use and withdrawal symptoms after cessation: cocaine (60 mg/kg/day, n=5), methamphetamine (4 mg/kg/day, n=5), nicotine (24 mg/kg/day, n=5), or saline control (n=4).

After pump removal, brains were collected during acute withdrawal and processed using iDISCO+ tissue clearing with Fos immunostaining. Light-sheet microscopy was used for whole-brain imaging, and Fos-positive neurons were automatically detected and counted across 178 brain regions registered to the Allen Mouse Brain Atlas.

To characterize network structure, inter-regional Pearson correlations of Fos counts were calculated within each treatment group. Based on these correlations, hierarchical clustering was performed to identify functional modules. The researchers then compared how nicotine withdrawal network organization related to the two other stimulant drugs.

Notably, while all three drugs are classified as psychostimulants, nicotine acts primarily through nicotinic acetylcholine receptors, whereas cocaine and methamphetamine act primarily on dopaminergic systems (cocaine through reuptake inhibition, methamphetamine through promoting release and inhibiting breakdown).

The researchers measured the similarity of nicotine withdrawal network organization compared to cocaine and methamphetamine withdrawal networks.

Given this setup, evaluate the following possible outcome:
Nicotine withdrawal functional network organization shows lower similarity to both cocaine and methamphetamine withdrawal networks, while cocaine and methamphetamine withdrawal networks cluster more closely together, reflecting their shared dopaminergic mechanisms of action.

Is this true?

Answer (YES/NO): YES